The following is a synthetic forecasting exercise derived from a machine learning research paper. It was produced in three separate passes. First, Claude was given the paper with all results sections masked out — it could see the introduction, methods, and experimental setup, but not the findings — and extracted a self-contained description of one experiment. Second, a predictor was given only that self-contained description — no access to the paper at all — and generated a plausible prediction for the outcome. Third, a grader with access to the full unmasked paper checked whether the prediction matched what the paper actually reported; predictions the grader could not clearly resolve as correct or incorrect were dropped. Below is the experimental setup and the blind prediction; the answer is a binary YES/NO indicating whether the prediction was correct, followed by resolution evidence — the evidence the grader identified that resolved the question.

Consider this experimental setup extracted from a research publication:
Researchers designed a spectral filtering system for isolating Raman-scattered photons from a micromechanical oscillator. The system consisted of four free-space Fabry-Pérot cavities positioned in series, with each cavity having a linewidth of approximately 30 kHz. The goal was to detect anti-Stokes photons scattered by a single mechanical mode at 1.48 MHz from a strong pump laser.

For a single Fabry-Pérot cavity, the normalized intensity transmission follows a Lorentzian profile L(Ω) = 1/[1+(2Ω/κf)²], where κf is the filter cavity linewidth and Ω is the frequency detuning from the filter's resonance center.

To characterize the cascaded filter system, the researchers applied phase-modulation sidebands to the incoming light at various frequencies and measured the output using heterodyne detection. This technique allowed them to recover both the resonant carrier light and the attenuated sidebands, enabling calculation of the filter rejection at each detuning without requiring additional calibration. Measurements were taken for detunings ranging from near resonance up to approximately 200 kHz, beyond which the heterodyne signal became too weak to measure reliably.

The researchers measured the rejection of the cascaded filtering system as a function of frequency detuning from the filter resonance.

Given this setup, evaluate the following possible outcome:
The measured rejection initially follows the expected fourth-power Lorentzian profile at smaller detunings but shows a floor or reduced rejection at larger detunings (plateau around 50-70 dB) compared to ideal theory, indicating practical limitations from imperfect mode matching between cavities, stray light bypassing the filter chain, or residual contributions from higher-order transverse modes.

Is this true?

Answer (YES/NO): NO